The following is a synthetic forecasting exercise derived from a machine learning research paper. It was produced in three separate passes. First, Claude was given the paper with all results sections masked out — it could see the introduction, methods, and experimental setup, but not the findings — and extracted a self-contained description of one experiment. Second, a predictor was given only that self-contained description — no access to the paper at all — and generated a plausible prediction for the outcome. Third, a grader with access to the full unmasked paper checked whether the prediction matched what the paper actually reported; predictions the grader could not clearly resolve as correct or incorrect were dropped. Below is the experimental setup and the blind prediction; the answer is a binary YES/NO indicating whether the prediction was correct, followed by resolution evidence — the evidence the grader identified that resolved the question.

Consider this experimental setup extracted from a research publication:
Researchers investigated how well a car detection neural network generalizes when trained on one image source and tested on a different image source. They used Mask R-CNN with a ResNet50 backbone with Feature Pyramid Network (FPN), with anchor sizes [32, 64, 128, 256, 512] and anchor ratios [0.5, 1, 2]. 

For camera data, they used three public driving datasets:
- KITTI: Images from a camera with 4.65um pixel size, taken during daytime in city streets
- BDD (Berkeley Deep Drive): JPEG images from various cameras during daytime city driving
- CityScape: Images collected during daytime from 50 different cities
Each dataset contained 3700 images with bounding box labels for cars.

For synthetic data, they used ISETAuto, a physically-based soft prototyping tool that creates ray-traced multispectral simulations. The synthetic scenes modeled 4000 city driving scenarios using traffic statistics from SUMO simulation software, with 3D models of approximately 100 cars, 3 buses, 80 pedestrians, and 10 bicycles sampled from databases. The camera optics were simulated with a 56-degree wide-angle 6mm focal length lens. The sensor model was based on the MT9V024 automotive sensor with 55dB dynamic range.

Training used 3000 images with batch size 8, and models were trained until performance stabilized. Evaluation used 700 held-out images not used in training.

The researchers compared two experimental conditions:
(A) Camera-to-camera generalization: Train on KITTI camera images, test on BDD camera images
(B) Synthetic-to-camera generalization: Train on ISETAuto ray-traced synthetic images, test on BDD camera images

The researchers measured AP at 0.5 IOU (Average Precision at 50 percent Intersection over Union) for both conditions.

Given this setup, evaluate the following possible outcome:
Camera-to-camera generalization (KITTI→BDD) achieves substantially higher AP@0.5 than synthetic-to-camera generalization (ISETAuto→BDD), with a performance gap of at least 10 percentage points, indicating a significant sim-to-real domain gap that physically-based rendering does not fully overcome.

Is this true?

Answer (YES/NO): NO